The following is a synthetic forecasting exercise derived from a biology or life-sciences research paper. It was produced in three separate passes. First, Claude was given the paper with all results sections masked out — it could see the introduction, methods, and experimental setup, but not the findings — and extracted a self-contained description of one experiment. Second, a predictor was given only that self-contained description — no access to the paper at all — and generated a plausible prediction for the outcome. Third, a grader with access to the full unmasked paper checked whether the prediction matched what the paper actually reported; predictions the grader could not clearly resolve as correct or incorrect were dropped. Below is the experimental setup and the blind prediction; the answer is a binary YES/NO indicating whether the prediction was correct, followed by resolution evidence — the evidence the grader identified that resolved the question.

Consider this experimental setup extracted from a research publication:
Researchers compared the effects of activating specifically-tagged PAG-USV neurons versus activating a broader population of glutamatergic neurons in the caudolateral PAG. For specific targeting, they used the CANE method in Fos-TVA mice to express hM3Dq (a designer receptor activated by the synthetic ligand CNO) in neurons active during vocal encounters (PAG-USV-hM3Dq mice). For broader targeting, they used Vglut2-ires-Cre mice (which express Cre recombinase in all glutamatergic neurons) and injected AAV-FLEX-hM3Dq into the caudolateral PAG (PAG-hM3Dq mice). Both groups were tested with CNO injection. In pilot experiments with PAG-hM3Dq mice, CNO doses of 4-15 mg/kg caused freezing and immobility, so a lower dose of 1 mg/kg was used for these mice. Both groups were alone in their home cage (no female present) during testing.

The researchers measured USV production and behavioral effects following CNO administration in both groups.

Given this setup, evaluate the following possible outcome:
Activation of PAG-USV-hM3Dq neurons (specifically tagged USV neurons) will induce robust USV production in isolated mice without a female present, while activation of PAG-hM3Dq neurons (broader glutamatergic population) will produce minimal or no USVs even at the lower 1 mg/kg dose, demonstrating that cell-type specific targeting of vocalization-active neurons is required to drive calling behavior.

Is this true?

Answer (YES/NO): NO